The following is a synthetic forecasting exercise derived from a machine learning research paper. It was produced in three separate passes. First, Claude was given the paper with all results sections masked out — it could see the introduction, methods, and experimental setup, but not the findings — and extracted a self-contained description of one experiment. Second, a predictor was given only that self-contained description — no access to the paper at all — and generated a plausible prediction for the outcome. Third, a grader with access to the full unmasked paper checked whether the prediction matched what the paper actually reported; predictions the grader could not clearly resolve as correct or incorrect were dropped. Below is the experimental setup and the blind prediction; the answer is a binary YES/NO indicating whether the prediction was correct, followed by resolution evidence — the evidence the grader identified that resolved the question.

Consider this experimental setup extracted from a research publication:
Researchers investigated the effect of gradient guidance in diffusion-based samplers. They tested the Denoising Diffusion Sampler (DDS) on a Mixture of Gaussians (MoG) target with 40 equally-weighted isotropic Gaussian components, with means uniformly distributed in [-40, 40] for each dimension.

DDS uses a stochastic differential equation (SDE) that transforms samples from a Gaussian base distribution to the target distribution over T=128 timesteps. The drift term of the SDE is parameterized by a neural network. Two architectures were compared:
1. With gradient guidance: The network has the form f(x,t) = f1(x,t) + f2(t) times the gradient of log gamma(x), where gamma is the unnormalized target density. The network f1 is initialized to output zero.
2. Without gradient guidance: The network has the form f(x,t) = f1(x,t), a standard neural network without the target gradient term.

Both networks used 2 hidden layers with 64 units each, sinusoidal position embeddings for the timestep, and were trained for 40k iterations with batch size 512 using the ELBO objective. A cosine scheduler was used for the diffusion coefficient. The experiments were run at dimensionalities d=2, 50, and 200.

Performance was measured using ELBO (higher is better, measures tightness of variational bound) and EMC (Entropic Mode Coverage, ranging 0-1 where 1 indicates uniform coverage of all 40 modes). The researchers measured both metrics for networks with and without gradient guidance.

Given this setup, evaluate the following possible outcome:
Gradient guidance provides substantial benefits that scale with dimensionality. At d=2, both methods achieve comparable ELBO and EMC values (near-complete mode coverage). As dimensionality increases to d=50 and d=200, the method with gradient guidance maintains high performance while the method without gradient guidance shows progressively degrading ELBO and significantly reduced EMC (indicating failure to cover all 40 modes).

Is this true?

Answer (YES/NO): NO